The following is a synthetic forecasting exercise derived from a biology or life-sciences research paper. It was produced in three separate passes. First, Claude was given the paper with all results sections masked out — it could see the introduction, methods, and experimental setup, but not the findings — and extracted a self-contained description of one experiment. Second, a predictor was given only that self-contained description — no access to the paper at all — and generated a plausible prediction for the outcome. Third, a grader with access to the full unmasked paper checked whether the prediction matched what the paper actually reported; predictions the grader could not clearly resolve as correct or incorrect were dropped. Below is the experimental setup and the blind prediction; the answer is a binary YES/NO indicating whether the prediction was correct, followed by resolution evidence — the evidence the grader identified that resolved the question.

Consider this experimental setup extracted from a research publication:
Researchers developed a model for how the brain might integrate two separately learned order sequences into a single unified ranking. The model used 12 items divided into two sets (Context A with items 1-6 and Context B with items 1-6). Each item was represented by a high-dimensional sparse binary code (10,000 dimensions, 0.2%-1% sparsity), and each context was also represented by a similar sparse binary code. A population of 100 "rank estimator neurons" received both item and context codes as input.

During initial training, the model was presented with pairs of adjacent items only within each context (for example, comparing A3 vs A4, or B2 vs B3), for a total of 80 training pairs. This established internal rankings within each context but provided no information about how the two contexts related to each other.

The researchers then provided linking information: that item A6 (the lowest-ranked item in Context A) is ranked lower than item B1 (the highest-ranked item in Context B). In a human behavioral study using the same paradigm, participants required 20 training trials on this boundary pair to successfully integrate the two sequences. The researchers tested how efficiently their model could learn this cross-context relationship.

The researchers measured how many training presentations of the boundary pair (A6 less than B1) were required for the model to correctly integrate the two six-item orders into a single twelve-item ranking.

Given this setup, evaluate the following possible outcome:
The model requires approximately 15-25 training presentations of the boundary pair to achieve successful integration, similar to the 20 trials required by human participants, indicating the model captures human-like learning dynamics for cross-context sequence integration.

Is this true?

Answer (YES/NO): NO